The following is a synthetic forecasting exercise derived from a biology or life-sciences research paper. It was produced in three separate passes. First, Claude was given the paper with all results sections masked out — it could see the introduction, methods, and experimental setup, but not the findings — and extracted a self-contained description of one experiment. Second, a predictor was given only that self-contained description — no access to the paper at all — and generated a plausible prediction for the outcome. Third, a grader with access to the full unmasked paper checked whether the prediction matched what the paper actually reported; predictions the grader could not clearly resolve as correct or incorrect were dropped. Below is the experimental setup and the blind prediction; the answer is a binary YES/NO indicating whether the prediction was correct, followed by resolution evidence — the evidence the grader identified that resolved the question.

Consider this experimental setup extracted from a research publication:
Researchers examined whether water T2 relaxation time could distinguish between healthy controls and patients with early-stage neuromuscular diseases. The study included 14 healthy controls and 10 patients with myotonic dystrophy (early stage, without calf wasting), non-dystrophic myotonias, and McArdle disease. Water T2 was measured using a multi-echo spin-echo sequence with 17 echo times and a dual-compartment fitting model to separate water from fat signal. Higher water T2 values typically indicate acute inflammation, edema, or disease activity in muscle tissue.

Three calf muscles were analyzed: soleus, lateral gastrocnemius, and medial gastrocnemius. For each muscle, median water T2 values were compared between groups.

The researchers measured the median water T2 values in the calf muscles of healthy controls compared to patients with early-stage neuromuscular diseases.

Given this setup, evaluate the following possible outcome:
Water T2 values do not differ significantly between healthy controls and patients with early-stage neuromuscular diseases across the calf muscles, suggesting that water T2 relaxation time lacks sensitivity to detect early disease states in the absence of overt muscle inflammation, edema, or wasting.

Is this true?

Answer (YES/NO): YES